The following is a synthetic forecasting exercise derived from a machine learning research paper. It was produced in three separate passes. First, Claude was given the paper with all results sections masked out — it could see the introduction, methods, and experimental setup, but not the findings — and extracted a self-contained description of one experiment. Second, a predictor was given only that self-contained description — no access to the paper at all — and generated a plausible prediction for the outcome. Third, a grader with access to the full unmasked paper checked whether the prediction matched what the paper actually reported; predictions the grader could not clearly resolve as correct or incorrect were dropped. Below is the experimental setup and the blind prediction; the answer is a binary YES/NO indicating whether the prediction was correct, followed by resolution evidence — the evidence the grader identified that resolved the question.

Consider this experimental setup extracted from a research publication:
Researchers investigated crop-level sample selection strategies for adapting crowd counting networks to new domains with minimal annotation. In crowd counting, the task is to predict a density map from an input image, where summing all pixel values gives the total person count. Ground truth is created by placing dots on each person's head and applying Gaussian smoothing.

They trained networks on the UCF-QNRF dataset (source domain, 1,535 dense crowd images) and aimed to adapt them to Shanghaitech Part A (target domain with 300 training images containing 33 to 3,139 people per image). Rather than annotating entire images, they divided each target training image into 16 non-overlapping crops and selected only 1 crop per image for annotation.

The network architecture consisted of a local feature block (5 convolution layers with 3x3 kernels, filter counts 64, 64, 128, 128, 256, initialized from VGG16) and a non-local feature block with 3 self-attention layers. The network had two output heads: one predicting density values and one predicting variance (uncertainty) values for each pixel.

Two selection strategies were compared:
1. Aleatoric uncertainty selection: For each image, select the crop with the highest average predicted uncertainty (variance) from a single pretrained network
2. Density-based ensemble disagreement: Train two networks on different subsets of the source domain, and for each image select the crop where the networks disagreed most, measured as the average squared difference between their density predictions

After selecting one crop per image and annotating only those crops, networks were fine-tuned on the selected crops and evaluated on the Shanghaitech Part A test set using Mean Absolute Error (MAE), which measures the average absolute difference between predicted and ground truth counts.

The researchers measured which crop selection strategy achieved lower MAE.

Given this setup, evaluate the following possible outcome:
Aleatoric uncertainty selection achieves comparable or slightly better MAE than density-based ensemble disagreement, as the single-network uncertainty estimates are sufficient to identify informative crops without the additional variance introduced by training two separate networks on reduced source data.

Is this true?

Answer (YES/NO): YES